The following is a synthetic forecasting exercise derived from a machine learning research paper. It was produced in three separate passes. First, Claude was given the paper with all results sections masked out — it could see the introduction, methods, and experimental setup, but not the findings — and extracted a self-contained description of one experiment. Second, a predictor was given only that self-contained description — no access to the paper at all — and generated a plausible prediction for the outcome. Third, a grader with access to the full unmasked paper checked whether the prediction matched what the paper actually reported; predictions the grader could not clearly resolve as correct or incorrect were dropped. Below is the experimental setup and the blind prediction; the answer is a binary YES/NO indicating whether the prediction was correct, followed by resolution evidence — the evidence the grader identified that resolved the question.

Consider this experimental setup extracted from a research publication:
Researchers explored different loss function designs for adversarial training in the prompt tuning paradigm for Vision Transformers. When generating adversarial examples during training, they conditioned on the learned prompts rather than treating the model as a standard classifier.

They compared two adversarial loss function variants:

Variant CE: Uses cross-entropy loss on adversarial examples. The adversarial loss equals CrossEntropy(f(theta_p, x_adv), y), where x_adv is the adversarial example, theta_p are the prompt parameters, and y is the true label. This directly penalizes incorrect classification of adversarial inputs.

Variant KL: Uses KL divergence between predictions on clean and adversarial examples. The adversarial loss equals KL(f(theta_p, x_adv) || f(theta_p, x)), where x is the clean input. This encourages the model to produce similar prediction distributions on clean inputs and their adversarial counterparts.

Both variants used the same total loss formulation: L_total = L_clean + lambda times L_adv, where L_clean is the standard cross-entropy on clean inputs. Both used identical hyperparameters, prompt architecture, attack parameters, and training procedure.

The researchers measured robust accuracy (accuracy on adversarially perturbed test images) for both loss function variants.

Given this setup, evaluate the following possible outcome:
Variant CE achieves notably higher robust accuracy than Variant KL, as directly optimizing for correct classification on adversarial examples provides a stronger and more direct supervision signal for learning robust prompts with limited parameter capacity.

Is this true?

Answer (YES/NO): NO